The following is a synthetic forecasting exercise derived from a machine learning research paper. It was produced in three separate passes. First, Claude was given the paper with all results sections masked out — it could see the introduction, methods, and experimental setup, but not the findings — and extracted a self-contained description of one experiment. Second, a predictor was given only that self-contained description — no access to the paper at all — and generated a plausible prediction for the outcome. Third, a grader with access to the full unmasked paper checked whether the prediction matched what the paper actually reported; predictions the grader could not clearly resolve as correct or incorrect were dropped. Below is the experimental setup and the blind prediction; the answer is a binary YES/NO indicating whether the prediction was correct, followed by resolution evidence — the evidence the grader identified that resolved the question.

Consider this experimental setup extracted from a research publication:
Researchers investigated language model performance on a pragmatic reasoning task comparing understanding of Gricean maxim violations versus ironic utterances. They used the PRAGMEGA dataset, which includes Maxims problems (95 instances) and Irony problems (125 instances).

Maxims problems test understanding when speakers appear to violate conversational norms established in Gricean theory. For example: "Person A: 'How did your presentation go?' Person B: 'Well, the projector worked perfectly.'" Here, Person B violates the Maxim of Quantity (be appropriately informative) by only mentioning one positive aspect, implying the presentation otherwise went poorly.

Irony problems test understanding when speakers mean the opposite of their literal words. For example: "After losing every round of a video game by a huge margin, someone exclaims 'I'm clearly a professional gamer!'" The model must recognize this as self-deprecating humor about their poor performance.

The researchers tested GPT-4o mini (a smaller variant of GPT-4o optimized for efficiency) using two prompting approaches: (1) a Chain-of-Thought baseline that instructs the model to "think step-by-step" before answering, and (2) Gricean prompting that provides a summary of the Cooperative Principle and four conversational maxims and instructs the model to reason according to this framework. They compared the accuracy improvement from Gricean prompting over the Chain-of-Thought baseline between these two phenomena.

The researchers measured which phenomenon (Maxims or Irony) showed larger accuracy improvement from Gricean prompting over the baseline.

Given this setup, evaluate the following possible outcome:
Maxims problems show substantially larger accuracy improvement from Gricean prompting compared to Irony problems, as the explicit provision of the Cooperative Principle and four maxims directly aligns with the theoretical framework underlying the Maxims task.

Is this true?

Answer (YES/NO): NO